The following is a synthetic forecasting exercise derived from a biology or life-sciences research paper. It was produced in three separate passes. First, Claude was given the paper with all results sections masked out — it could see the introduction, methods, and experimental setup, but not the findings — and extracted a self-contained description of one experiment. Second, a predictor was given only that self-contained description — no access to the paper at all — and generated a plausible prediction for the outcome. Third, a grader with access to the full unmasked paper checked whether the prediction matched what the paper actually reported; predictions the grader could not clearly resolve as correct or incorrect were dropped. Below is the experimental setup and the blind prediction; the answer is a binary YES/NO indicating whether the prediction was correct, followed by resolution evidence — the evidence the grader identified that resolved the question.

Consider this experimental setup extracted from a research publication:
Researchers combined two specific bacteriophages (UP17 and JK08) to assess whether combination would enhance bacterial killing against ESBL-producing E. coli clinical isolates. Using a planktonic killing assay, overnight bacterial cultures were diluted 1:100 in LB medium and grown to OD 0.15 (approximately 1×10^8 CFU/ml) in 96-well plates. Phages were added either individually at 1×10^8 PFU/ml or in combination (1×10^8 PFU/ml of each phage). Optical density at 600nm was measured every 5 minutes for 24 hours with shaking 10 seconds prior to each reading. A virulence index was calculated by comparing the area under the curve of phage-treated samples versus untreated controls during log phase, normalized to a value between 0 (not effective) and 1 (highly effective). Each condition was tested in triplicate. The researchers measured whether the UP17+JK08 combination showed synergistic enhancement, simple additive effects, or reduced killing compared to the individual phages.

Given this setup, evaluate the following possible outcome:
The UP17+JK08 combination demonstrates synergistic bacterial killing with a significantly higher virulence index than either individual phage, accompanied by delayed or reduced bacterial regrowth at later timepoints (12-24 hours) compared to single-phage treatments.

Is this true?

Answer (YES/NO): NO